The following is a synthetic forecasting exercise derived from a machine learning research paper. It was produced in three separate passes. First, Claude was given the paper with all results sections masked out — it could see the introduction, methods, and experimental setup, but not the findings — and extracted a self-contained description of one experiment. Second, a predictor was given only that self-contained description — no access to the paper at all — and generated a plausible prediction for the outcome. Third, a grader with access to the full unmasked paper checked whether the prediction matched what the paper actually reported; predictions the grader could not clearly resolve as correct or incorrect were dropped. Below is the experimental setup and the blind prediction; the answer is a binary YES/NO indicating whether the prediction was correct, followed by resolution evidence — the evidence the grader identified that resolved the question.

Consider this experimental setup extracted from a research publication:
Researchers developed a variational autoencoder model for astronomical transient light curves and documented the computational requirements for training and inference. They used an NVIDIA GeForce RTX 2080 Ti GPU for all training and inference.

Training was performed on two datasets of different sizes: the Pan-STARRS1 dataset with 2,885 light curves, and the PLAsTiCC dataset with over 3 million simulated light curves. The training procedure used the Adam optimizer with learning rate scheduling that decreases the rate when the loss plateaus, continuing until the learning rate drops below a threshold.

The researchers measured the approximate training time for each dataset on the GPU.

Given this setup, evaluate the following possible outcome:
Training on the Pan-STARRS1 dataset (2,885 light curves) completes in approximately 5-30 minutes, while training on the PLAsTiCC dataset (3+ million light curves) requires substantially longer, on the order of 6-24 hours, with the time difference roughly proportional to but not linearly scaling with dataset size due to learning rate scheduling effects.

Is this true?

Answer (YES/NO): NO